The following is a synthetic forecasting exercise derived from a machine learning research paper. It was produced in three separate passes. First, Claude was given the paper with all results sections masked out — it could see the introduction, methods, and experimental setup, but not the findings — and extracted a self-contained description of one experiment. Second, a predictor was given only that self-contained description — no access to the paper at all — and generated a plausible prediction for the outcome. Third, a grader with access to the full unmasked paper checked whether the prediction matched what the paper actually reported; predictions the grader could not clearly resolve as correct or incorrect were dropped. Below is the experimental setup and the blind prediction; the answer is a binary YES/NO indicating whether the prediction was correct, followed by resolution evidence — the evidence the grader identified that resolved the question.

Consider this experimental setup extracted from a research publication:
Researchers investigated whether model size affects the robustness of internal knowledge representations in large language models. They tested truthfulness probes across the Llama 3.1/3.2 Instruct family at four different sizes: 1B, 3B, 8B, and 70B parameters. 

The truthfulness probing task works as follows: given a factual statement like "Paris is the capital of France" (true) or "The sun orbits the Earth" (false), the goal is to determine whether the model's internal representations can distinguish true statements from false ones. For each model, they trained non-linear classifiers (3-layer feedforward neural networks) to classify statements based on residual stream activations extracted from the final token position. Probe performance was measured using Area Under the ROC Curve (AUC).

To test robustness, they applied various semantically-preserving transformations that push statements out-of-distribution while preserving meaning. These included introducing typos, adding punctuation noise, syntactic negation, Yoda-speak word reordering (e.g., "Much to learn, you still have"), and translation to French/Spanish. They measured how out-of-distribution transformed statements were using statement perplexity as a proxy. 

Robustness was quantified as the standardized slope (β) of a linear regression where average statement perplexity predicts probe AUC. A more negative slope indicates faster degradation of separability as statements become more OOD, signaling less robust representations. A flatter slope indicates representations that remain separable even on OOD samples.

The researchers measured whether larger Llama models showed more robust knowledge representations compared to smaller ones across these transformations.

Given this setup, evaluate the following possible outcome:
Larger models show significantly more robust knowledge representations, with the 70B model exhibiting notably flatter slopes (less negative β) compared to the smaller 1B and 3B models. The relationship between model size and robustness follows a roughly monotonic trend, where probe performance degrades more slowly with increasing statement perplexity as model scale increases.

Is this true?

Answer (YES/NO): NO